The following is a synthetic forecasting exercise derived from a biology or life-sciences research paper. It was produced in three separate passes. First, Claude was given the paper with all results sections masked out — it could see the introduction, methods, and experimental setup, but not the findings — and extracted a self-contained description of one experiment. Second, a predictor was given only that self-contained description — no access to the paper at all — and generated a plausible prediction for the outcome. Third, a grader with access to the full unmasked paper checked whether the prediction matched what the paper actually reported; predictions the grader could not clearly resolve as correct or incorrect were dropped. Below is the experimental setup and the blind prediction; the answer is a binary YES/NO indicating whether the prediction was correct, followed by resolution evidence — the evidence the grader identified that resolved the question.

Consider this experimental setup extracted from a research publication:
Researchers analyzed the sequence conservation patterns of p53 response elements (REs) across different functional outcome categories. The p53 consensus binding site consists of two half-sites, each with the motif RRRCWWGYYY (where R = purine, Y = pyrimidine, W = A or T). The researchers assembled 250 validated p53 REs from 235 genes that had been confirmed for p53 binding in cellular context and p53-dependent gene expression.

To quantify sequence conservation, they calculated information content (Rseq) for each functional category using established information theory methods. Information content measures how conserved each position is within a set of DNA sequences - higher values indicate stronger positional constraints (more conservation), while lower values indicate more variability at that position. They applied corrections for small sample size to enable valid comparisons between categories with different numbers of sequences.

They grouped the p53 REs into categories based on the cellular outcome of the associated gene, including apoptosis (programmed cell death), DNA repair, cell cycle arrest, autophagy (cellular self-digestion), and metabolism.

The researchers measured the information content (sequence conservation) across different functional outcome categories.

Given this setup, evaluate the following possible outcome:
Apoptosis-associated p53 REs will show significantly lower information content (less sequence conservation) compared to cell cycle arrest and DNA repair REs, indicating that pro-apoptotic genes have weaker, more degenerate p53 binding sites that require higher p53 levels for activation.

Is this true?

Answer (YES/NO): NO